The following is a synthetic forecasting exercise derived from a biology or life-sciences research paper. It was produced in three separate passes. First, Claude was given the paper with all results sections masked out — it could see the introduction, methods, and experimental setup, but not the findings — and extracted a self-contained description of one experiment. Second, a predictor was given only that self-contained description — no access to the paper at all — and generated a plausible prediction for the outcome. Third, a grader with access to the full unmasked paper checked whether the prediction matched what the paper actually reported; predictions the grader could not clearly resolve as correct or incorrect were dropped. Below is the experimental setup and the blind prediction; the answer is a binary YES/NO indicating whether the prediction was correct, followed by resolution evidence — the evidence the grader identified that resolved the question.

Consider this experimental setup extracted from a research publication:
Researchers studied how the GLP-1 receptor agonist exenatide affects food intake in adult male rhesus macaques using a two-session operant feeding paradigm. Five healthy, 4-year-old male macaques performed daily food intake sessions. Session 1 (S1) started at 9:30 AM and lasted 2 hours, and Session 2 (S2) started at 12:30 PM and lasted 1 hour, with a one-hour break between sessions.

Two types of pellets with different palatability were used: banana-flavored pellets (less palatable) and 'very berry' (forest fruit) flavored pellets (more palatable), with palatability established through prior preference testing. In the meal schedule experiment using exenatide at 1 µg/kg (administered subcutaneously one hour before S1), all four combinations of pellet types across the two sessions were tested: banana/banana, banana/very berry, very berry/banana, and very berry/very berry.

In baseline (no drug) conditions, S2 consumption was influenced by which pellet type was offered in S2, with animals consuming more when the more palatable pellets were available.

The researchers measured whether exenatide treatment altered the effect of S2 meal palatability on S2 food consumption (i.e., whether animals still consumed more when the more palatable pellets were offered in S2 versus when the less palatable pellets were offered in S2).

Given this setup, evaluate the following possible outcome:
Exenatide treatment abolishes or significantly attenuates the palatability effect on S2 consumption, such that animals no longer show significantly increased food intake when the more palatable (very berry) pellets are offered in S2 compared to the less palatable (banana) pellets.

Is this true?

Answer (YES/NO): NO